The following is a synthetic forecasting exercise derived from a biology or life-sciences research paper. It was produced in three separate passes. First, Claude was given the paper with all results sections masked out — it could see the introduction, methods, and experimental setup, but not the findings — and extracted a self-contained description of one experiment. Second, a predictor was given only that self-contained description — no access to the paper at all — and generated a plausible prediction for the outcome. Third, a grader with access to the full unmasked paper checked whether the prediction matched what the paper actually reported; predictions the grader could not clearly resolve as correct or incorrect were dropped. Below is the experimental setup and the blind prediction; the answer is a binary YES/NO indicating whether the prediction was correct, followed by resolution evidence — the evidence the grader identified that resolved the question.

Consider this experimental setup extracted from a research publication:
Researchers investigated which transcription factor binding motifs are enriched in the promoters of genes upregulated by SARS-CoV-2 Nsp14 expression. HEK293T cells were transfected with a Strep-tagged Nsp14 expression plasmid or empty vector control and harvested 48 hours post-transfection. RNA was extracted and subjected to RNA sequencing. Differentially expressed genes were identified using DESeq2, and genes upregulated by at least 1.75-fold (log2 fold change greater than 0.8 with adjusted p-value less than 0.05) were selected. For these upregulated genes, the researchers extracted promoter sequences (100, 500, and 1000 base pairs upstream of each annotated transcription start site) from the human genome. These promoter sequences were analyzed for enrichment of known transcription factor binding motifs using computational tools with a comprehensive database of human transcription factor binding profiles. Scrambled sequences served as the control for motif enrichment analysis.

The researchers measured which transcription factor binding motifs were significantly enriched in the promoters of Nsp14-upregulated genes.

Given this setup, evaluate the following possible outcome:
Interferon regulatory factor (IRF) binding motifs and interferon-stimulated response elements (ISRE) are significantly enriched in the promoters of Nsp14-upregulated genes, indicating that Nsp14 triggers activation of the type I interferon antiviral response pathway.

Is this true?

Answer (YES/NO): NO